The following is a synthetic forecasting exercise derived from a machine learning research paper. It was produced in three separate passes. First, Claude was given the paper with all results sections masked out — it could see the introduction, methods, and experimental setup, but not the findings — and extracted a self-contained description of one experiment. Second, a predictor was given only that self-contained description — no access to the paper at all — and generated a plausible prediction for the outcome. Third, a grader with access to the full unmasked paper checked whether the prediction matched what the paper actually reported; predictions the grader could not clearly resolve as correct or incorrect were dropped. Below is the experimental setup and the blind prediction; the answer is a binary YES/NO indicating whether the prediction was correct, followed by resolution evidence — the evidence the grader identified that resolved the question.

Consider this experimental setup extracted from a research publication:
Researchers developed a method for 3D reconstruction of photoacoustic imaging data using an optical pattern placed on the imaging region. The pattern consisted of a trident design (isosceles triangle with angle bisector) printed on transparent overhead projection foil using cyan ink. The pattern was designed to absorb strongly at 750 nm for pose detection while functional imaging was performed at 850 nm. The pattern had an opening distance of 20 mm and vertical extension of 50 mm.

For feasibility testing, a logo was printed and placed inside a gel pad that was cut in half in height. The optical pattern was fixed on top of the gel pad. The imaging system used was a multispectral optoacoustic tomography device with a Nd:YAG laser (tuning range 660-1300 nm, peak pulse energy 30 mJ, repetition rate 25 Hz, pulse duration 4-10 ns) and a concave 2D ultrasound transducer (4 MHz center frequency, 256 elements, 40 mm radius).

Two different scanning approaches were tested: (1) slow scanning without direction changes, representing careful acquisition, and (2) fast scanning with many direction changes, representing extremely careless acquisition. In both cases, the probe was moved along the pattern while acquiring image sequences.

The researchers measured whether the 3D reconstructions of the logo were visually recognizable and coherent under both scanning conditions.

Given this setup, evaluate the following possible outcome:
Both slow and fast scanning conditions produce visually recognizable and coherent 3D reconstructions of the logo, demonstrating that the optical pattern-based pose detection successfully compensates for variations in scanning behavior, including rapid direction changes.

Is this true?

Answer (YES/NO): NO